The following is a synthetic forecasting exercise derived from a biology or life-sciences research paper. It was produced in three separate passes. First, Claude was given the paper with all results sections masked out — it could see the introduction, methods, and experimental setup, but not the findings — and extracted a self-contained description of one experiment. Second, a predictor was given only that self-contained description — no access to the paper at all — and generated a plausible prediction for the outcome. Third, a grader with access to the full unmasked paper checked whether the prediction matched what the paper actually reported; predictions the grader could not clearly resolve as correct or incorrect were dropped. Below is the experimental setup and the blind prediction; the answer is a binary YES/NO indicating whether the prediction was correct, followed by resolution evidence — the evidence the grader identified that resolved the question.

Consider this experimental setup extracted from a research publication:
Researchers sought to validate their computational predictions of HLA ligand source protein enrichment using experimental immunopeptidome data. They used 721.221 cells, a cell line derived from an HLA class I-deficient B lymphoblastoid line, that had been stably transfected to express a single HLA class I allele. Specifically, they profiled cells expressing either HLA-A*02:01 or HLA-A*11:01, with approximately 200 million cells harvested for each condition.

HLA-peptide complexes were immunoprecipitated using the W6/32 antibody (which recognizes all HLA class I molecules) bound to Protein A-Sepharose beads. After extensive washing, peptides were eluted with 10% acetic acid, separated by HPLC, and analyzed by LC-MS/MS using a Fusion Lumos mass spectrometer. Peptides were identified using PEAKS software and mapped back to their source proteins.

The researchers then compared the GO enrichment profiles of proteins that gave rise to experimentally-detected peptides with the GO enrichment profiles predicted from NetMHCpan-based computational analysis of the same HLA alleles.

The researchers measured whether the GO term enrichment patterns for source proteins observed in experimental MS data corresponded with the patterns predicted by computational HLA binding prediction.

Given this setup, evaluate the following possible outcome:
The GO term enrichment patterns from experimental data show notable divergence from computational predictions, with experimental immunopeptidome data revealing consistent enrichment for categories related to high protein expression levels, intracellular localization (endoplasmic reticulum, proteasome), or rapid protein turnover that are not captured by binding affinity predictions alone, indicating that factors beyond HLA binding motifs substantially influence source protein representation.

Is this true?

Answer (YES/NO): NO